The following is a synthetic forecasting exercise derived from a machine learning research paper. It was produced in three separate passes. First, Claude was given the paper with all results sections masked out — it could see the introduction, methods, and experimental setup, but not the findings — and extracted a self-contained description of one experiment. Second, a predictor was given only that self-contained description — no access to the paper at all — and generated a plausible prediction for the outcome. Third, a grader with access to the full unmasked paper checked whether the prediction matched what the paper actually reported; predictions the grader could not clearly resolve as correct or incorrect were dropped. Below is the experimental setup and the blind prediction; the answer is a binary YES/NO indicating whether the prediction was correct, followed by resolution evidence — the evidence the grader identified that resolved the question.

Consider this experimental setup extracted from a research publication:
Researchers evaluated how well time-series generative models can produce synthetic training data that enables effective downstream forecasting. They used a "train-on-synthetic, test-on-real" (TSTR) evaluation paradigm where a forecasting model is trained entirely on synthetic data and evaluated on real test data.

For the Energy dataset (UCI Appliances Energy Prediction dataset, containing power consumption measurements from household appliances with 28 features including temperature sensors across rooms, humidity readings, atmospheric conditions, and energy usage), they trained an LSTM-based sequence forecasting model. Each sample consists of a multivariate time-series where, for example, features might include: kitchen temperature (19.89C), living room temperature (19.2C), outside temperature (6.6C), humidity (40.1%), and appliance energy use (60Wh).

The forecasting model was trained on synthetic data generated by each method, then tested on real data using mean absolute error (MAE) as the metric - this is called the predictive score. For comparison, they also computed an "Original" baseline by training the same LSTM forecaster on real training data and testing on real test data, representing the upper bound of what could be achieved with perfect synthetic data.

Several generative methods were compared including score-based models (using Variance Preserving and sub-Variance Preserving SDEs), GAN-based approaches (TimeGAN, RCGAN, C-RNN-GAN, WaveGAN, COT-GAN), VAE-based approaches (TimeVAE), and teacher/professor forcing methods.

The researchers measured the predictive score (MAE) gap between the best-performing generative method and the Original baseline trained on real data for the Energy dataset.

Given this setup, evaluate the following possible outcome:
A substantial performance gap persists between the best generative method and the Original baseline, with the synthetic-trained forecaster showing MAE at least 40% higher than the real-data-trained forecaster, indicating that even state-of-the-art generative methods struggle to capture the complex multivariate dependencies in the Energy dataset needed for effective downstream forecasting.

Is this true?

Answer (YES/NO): NO